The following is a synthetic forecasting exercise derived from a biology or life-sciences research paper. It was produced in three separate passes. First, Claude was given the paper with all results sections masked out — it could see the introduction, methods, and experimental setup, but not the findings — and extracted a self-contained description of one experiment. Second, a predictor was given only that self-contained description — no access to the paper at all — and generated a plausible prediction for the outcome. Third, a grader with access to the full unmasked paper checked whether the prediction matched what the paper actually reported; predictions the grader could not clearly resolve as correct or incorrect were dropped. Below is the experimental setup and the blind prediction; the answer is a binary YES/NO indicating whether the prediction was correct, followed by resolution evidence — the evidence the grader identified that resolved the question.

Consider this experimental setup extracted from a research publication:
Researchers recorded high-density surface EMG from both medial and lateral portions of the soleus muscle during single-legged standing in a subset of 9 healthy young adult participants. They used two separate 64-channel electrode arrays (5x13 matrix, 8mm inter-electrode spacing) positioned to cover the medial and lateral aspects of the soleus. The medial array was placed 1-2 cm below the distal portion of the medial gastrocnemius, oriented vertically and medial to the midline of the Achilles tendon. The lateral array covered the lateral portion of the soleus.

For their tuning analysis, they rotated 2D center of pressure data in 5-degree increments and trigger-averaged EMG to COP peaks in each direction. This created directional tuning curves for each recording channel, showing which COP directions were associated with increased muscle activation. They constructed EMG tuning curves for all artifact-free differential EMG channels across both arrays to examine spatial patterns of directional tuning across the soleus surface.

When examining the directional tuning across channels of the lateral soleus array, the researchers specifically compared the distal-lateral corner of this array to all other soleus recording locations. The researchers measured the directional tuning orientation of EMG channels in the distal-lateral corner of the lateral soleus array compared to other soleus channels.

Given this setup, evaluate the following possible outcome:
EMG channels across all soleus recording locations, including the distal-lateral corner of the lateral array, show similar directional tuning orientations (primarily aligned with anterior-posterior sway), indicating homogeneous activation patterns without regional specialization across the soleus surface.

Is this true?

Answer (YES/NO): NO